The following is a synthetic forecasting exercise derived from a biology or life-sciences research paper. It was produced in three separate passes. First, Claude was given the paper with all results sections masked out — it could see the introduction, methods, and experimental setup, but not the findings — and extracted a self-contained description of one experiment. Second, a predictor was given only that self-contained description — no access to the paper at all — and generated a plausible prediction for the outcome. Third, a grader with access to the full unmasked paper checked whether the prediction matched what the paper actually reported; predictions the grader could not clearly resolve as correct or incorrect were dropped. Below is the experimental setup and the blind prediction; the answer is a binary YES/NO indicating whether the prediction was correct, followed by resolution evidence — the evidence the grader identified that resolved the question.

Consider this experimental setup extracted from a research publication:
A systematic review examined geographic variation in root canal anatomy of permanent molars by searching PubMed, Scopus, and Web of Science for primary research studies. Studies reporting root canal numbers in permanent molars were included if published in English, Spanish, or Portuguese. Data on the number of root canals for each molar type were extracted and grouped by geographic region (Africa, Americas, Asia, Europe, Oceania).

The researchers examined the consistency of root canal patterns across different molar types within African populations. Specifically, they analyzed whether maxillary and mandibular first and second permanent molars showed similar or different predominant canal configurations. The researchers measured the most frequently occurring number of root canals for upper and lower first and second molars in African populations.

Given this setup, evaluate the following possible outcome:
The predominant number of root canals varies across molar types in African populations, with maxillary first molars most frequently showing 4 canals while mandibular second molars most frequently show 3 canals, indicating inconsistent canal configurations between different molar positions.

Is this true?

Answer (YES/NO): NO